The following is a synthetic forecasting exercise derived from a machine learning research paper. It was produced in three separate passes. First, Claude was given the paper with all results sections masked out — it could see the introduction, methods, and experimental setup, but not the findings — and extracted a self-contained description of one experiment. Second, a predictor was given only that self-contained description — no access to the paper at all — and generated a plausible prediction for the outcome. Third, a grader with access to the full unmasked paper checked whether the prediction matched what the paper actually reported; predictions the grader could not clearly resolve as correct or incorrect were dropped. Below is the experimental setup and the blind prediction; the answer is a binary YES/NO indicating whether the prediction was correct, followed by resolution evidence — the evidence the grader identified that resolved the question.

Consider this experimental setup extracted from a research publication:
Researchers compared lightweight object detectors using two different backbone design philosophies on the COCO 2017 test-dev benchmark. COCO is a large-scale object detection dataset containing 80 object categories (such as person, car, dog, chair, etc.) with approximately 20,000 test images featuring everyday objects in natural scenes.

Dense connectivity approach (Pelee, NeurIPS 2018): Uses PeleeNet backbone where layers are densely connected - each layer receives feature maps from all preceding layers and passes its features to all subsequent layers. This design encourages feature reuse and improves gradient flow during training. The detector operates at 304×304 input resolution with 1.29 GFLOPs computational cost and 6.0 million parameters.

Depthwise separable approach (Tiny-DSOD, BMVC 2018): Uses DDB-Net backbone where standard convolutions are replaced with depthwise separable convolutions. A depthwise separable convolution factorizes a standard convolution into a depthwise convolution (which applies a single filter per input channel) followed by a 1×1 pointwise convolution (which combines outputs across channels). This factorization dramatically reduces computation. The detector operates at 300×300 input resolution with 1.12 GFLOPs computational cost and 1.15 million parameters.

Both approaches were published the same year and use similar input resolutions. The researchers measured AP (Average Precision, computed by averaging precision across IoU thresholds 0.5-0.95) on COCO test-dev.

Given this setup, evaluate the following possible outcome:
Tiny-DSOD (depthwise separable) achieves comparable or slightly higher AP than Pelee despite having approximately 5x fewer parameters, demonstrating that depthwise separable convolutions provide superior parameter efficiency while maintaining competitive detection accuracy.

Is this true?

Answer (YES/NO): YES